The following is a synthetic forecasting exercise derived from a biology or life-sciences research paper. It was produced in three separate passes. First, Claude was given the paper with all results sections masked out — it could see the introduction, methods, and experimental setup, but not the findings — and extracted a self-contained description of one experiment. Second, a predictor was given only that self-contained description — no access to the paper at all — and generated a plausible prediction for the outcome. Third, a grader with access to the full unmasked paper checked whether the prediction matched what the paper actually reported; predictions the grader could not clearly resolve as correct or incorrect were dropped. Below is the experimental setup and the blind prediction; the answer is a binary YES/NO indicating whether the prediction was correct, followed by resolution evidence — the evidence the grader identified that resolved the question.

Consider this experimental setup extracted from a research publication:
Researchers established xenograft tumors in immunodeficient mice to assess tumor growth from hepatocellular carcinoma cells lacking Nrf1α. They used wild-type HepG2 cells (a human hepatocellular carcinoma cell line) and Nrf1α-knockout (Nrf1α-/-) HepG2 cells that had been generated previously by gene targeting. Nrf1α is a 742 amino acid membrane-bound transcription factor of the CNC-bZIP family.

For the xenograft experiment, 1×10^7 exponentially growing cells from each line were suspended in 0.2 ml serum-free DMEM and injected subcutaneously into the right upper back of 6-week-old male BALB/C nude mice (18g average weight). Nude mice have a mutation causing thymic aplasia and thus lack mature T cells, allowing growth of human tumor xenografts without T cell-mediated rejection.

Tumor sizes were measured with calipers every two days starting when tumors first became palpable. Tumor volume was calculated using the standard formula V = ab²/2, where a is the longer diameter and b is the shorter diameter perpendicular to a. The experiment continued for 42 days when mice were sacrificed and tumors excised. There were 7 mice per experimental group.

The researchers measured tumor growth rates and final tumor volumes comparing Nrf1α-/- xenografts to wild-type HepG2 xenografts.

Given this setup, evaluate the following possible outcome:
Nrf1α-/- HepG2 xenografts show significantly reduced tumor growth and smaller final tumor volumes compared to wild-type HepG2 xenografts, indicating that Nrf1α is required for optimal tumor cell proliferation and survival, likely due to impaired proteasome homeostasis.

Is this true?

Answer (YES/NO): NO